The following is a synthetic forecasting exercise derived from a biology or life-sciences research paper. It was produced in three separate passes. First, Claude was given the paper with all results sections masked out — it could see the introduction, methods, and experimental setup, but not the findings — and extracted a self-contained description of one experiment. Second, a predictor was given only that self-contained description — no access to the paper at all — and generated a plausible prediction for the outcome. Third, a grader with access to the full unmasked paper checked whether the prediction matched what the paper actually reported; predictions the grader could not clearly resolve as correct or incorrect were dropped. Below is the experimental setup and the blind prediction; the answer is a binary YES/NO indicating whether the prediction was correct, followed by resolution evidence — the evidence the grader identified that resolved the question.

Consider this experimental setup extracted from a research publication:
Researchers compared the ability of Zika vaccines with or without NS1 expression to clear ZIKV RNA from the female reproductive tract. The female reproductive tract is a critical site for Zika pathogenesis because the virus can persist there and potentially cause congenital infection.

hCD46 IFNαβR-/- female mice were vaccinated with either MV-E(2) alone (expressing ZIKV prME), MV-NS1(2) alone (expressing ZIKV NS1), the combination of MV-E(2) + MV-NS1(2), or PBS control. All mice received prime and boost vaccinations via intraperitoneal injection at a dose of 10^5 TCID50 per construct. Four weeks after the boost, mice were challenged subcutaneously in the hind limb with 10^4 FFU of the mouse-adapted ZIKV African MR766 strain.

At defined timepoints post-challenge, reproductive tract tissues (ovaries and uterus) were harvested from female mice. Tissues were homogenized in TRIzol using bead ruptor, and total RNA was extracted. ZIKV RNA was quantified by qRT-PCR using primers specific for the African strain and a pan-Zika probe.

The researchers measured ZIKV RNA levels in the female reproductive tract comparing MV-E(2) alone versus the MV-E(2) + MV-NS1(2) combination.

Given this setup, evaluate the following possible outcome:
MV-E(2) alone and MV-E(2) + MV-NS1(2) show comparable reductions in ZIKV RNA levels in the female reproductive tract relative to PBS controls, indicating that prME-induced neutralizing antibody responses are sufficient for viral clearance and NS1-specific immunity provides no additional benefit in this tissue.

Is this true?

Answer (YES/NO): NO